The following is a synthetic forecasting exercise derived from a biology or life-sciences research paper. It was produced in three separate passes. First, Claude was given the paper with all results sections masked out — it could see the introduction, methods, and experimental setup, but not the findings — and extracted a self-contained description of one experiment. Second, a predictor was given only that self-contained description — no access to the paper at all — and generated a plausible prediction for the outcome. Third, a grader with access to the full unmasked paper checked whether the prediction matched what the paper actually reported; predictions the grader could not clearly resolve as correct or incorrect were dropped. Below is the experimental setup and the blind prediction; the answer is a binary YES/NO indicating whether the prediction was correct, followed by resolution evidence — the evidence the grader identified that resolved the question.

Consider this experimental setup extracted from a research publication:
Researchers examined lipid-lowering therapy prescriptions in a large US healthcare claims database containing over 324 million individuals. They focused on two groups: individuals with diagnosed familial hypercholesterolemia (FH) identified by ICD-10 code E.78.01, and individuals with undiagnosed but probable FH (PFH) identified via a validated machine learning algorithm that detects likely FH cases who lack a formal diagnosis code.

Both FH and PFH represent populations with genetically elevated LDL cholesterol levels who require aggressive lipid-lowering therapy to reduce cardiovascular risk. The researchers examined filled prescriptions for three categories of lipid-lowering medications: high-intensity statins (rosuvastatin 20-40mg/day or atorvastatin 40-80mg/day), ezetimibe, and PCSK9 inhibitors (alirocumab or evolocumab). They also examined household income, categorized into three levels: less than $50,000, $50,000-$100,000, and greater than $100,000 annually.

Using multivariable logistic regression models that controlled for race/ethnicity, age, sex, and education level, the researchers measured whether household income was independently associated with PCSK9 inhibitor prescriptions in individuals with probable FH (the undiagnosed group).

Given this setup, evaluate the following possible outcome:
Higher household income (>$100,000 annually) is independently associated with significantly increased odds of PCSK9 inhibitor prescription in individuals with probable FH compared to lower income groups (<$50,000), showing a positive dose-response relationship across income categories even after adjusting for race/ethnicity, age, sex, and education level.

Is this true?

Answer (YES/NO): YES